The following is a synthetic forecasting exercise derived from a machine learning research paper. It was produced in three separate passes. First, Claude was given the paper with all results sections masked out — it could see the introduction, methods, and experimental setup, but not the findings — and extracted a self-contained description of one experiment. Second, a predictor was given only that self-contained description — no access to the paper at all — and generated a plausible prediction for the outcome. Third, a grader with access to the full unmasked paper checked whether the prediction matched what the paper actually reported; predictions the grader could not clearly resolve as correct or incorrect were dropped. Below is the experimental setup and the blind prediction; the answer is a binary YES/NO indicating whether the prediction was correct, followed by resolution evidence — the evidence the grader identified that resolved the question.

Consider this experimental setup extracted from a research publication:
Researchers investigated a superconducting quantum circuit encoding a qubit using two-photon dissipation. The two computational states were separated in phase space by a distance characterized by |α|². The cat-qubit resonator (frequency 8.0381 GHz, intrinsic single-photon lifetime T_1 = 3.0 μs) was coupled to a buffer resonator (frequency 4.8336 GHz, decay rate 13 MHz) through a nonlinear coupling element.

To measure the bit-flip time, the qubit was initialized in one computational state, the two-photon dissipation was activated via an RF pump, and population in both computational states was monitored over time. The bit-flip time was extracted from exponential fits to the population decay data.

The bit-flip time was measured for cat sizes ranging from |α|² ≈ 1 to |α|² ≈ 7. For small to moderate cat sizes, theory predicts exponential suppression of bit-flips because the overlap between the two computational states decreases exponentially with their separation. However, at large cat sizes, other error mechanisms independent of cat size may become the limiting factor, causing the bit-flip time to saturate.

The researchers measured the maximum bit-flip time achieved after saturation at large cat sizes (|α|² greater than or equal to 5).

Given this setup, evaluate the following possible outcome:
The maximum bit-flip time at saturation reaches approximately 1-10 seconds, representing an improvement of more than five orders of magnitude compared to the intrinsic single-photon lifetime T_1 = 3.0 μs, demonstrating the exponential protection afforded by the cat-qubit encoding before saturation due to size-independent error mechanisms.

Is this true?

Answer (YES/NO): NO